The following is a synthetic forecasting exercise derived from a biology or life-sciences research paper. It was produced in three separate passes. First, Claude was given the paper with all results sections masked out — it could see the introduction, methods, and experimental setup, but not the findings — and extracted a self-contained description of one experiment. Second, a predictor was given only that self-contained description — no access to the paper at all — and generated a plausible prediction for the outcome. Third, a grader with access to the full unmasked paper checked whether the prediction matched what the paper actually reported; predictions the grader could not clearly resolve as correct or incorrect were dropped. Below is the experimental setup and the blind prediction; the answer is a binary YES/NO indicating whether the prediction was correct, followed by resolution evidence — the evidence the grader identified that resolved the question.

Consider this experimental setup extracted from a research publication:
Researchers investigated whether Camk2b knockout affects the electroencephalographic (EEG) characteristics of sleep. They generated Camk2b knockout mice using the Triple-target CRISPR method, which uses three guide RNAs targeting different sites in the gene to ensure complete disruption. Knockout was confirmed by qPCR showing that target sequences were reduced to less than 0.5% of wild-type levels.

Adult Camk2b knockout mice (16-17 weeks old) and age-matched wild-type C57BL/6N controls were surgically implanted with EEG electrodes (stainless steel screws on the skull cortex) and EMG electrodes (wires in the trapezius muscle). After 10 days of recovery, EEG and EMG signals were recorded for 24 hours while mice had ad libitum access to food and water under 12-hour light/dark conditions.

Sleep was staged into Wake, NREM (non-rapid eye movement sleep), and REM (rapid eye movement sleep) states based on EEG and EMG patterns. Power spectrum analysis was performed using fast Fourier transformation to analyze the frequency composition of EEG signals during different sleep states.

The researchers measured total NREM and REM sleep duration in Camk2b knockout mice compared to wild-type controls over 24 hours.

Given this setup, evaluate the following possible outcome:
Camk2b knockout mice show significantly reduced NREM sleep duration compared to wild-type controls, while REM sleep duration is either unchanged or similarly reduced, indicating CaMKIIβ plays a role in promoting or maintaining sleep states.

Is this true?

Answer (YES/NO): YES